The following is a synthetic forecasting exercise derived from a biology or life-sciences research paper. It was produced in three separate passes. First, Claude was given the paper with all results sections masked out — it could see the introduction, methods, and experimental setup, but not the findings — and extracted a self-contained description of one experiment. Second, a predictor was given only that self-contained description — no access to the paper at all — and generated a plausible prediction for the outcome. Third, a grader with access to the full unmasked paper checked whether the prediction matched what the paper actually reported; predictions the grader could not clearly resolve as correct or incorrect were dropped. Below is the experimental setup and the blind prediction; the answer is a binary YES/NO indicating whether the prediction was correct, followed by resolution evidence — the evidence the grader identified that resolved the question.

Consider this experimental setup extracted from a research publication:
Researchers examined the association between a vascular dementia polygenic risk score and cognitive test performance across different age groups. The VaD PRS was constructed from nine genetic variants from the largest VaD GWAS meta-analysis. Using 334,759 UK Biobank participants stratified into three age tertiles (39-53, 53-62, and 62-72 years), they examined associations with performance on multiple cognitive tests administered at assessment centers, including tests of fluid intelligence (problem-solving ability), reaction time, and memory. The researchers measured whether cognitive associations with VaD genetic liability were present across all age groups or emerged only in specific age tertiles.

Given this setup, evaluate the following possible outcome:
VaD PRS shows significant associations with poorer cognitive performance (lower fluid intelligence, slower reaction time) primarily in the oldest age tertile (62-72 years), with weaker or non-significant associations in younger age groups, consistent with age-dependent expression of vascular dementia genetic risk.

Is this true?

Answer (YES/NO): NO